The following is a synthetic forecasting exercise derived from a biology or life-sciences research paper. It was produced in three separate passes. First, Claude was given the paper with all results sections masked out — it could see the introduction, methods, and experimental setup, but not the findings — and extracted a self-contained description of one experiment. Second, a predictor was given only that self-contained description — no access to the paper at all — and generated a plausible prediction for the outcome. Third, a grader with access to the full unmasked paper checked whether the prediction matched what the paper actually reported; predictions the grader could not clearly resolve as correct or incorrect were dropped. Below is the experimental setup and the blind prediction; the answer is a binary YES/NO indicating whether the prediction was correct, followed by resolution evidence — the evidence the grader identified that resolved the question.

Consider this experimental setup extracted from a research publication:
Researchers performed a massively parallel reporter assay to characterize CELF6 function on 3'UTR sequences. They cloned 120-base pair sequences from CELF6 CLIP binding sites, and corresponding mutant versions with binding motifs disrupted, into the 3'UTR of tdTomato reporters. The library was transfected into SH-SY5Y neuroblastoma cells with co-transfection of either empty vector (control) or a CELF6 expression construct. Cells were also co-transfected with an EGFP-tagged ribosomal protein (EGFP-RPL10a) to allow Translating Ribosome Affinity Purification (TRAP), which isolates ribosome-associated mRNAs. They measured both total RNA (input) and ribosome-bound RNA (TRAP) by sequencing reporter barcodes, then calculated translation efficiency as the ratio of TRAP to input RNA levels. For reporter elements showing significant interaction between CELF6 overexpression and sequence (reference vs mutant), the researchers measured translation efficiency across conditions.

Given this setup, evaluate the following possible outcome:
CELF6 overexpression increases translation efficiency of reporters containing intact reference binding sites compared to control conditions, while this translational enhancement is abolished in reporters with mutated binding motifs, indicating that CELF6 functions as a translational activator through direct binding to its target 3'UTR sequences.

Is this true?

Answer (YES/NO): NO